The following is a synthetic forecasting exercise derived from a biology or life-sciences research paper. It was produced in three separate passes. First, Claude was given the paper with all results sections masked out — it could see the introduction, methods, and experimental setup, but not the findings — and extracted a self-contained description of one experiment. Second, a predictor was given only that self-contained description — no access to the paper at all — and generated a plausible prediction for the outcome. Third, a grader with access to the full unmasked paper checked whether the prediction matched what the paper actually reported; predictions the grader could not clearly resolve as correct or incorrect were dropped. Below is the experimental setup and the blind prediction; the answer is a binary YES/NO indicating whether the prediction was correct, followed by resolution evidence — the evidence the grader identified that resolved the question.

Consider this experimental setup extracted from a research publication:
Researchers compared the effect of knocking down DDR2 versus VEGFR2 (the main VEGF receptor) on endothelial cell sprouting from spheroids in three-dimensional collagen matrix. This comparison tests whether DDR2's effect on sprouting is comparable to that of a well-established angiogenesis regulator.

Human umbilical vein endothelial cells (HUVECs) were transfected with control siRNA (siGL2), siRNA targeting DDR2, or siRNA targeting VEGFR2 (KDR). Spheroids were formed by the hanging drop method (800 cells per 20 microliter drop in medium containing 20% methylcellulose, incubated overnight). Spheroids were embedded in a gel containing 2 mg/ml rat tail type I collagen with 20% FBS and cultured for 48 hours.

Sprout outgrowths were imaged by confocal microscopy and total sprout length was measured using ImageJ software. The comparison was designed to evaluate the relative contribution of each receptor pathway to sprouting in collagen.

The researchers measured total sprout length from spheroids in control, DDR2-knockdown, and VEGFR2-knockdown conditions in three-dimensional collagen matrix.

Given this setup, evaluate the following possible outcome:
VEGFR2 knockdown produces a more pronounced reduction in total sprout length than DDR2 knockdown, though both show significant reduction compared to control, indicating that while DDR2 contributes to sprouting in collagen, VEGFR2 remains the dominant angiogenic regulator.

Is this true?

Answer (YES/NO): NO